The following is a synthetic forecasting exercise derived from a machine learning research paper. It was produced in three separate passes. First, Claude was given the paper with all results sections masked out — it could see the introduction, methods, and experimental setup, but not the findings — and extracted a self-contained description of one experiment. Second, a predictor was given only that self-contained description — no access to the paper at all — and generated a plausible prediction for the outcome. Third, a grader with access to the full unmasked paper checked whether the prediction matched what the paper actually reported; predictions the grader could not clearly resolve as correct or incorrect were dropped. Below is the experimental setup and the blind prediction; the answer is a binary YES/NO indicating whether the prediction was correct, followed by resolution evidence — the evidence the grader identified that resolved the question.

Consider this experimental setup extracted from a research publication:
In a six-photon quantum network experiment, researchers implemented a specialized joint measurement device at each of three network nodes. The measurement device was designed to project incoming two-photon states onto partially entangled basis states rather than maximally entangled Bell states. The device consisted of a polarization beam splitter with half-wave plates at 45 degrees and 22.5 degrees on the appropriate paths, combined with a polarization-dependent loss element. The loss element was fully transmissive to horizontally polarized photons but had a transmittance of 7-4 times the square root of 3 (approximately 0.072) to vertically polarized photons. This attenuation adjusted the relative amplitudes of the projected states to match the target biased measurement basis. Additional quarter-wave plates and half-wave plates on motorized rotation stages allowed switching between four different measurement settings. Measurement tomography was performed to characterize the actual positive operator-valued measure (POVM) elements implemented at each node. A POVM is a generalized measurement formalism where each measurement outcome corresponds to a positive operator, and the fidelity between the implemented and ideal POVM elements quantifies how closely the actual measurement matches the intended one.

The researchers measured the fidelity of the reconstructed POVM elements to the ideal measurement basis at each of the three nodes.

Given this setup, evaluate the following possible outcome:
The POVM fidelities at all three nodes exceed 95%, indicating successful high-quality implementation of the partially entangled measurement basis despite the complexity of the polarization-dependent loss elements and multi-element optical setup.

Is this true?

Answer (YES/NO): NO